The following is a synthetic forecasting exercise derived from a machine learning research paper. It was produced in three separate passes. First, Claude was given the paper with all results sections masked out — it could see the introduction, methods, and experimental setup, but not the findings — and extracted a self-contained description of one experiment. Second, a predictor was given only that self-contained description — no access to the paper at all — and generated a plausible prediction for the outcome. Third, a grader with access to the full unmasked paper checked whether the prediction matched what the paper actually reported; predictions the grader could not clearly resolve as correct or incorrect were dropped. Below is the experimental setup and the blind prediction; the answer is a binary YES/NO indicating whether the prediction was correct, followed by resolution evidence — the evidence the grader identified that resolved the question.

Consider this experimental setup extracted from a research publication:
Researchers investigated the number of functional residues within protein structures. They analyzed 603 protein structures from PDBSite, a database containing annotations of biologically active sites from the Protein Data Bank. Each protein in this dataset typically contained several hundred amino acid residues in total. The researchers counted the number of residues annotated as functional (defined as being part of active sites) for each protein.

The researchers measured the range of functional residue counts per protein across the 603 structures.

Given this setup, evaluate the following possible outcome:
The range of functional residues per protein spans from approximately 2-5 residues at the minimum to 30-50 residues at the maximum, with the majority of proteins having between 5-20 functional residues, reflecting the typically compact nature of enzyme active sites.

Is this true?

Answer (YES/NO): NO